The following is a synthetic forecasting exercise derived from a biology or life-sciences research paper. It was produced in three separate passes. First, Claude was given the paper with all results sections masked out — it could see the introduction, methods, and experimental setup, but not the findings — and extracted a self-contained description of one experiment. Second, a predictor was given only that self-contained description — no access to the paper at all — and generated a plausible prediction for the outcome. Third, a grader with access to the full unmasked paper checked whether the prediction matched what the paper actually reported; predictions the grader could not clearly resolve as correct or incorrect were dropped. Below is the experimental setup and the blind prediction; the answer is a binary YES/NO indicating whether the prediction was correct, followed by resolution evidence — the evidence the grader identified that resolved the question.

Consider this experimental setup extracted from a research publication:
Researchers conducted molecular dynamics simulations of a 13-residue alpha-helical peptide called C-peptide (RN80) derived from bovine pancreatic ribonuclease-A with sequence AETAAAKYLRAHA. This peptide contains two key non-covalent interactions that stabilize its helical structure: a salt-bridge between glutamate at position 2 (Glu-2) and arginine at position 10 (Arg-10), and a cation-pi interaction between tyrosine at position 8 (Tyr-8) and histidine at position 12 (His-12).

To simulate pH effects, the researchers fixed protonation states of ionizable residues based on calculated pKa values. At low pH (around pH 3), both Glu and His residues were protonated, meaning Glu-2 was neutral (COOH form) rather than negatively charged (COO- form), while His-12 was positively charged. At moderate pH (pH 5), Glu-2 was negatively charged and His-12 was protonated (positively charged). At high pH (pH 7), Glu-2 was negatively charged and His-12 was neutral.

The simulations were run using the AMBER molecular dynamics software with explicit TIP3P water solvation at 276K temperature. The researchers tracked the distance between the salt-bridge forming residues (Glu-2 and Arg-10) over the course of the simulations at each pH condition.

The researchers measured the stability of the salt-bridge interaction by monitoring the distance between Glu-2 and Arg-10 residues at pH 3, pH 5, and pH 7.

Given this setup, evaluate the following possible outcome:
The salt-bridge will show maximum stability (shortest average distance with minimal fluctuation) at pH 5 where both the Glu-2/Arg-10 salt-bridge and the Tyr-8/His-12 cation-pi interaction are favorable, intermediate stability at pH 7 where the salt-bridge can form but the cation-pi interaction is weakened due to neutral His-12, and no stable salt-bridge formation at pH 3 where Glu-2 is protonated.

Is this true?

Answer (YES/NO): NO